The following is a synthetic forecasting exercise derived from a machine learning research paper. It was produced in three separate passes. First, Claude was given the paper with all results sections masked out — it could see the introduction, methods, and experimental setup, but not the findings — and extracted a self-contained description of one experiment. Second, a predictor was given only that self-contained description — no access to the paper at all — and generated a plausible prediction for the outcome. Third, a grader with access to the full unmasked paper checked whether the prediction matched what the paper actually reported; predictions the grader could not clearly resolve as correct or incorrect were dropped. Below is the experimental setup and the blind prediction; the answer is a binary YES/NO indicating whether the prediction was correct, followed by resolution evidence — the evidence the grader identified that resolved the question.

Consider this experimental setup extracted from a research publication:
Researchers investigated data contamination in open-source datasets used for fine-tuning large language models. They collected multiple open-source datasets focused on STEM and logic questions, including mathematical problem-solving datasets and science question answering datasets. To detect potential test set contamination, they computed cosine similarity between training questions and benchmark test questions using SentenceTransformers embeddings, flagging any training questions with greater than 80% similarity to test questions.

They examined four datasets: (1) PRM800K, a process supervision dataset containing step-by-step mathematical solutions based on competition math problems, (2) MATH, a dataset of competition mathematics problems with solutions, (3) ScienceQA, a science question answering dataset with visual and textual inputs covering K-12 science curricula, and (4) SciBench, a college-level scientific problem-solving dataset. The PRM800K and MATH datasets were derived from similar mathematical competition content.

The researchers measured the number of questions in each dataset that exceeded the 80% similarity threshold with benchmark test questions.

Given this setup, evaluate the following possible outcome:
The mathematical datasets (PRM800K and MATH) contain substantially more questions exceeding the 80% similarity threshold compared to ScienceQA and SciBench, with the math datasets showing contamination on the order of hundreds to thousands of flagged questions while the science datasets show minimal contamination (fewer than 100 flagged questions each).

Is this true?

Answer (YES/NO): NO